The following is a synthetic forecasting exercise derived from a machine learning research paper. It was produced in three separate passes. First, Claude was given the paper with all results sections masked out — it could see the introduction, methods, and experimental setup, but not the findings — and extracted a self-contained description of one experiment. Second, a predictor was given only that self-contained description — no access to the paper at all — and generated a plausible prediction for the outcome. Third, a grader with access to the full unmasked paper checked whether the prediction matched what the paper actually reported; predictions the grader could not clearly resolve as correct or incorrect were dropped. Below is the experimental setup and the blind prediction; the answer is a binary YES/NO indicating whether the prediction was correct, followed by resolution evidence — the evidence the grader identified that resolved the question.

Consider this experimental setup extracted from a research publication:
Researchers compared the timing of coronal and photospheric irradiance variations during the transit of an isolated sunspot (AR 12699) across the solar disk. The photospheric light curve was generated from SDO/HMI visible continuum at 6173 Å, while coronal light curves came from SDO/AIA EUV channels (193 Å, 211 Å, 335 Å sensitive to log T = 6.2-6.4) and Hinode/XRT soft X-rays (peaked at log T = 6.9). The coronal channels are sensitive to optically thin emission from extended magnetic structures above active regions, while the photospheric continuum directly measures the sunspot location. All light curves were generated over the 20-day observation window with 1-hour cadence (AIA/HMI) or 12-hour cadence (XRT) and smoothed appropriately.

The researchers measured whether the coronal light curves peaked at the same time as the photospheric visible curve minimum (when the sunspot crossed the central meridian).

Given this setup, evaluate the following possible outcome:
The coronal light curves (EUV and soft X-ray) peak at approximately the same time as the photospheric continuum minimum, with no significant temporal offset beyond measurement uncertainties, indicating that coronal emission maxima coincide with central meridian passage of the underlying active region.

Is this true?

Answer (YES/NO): NO